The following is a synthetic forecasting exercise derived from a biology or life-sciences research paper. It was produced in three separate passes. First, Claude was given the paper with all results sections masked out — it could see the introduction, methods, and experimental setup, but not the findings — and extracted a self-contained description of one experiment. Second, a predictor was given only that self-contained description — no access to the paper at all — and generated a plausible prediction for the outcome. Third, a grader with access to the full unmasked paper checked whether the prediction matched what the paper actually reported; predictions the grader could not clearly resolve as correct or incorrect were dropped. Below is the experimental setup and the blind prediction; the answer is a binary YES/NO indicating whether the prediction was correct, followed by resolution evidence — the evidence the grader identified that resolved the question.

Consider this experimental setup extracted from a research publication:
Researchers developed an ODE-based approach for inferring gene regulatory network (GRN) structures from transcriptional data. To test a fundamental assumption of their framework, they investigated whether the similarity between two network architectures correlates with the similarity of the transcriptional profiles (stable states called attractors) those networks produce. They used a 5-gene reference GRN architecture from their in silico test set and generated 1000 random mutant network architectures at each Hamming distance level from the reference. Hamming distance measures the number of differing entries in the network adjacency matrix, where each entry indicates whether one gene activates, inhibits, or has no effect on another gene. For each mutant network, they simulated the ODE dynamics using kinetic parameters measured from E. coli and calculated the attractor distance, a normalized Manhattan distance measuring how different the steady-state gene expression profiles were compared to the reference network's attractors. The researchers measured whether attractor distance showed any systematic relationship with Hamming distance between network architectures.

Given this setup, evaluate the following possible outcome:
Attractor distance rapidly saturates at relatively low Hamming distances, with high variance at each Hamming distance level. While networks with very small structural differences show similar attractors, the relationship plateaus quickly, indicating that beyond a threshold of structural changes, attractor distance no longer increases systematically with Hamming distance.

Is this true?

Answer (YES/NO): NO